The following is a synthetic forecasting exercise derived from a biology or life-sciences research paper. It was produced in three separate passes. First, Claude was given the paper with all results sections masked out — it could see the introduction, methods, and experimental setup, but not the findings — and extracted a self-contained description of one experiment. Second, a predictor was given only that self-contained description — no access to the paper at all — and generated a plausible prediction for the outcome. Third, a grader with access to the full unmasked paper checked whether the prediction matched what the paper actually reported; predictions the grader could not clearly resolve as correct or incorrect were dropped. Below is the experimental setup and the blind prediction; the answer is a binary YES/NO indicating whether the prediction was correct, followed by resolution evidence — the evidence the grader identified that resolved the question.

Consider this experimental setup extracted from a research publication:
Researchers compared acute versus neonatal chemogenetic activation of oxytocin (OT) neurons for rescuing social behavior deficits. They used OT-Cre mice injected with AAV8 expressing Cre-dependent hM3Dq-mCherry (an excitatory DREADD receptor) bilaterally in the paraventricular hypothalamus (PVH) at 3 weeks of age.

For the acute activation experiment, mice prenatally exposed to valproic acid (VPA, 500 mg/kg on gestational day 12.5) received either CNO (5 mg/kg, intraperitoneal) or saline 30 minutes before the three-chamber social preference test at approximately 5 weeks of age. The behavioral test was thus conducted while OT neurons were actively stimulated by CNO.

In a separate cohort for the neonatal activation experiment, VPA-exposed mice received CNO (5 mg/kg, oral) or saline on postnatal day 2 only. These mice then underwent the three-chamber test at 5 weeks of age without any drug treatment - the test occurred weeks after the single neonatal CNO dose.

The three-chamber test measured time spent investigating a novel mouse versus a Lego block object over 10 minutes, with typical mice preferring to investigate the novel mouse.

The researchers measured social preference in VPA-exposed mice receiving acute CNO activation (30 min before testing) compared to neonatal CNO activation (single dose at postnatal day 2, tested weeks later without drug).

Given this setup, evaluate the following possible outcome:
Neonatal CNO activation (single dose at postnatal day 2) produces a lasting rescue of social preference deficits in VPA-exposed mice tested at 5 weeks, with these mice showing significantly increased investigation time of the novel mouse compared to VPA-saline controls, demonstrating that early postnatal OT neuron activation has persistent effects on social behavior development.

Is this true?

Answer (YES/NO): YES